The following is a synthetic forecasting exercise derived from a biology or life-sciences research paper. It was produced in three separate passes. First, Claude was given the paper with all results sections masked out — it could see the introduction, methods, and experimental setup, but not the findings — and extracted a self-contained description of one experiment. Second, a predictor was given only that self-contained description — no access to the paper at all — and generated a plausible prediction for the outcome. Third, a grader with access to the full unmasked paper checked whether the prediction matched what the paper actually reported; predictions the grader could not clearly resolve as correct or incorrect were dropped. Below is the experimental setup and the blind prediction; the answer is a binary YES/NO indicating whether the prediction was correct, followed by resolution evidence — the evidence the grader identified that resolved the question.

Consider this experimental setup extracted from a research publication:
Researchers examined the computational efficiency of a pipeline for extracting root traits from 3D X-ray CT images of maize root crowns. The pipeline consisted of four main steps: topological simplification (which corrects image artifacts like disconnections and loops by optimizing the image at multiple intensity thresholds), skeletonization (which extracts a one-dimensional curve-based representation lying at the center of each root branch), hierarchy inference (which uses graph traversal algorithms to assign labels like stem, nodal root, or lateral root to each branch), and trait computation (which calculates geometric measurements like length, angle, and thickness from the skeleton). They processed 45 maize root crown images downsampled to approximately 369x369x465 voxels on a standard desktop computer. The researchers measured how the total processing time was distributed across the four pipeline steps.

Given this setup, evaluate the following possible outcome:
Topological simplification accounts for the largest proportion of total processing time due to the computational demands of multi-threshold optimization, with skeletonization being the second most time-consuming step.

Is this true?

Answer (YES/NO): NO